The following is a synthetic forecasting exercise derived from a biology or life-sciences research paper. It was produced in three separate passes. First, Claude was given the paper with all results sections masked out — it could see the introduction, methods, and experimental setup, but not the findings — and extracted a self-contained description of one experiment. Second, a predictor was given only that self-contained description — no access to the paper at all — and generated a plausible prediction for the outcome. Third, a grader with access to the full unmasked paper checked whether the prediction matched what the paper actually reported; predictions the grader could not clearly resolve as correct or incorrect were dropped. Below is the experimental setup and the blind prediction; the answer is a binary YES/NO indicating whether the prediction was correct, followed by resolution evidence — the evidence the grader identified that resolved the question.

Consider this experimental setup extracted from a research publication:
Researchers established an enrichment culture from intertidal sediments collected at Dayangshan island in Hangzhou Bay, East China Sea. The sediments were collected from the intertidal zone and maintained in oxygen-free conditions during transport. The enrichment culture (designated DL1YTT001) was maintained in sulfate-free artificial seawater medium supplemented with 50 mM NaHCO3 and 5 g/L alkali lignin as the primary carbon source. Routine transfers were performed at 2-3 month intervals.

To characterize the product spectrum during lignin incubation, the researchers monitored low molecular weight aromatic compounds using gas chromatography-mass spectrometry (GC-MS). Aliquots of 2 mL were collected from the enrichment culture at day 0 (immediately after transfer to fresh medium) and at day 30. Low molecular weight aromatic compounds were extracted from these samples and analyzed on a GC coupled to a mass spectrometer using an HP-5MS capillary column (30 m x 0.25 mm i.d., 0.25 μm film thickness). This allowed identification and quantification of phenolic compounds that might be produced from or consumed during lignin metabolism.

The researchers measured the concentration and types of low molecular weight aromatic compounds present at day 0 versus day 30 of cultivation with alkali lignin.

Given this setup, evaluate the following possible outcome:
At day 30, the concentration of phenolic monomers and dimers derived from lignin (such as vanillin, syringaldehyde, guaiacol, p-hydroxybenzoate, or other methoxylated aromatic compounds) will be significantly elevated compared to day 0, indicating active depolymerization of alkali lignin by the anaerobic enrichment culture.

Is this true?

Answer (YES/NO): NO